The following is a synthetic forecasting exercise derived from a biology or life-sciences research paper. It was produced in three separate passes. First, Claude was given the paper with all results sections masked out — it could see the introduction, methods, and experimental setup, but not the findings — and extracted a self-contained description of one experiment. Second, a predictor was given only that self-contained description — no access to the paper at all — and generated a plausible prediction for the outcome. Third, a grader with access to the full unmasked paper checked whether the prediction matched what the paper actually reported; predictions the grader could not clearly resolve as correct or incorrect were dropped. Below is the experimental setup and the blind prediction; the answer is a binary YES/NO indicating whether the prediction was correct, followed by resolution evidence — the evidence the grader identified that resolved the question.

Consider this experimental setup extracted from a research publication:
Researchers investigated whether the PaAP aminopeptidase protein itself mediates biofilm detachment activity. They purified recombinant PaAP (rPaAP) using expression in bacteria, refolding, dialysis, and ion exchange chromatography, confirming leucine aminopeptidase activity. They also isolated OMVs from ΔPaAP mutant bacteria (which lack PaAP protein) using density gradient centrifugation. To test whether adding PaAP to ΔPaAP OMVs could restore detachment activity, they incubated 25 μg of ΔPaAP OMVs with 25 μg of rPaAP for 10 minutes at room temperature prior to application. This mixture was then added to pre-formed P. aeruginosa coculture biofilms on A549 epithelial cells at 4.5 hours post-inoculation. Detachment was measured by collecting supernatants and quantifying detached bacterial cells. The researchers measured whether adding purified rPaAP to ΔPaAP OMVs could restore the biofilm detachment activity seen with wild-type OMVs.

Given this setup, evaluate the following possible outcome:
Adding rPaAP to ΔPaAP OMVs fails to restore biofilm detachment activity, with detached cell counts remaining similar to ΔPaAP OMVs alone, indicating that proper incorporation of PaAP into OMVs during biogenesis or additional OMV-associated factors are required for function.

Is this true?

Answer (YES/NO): YES